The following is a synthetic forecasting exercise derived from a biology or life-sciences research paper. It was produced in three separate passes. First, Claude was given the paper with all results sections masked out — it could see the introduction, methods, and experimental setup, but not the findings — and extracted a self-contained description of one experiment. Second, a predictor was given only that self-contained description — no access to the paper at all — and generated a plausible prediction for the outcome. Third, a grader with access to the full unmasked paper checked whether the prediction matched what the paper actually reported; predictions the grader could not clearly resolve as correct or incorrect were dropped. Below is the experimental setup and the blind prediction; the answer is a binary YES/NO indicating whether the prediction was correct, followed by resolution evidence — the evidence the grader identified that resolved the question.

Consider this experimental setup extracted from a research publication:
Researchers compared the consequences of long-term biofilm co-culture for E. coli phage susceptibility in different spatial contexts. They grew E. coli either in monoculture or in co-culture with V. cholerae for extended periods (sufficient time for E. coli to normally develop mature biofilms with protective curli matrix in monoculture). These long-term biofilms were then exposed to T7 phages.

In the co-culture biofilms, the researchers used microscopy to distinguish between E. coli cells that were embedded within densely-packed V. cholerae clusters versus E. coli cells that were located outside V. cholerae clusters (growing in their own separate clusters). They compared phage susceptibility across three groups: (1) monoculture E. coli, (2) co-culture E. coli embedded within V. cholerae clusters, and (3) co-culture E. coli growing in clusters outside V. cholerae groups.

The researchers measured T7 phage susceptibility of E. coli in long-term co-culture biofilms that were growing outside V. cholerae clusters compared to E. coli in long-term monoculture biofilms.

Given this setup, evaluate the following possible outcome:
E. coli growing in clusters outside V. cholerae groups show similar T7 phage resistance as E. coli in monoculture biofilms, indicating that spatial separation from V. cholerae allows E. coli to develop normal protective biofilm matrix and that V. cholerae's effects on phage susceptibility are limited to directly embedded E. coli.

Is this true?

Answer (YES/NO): NO